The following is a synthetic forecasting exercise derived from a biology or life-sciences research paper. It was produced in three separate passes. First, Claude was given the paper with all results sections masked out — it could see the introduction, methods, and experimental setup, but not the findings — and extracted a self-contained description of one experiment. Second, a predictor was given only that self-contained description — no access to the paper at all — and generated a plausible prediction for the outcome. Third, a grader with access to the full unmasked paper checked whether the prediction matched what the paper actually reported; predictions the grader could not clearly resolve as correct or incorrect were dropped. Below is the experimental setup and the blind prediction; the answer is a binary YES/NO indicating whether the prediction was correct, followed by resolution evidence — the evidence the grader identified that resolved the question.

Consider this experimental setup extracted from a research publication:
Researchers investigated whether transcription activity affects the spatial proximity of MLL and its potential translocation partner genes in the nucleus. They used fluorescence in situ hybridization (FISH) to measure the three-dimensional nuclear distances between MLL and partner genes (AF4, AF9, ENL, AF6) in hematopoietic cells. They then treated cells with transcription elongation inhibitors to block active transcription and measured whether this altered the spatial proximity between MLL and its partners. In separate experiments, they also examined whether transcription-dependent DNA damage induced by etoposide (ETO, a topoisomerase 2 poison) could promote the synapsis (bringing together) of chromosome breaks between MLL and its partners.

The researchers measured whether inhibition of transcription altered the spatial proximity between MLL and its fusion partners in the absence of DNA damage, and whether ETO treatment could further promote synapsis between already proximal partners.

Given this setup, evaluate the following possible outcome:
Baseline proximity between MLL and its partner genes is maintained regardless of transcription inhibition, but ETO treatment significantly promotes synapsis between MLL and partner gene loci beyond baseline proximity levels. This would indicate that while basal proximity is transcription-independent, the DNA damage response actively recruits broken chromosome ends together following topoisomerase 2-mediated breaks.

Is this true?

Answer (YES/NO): NO